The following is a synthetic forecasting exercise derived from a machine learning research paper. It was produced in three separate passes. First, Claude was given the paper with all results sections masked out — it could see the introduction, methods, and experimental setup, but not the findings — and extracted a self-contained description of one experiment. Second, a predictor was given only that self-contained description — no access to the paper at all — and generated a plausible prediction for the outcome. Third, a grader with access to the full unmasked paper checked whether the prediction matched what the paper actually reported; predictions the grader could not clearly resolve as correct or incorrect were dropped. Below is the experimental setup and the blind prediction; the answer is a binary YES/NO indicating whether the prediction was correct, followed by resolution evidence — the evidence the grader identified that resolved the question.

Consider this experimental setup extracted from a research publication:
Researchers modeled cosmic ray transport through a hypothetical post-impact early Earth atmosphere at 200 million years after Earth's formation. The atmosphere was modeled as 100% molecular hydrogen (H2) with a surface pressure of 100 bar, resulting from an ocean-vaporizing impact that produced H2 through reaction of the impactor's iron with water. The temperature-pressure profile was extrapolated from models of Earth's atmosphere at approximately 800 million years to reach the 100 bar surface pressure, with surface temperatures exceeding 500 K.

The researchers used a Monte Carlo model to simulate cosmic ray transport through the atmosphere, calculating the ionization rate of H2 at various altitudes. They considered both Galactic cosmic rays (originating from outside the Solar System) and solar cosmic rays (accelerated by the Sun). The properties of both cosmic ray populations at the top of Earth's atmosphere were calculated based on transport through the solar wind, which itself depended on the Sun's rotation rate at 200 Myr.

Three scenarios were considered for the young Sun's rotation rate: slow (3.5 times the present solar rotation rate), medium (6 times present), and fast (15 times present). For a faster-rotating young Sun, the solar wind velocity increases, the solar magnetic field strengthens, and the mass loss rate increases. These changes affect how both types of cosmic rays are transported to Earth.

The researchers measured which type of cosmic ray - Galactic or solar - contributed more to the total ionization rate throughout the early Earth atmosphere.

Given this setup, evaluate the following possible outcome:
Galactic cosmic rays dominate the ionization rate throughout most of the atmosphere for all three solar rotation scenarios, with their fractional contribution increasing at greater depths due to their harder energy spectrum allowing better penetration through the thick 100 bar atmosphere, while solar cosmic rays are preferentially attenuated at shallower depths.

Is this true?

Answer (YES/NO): NO